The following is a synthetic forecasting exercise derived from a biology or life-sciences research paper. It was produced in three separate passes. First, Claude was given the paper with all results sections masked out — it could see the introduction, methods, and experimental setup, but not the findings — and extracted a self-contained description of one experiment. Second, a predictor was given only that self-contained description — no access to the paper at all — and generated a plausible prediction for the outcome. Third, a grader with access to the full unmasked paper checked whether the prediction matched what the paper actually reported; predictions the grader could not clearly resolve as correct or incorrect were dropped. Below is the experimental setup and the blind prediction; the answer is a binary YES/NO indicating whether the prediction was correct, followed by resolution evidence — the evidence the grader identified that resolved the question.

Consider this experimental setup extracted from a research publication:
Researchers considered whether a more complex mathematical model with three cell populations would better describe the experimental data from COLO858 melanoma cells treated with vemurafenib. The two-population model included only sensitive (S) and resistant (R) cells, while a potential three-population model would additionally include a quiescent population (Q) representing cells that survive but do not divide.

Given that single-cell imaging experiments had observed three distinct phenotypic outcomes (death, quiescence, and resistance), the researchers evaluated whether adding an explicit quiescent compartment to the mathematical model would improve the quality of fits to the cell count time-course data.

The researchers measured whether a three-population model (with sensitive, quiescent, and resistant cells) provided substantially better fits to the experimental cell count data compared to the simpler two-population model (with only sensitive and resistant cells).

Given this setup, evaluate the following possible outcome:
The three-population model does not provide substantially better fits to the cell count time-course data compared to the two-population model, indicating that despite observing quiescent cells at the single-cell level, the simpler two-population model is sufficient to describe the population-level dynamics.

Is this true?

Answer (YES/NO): YES